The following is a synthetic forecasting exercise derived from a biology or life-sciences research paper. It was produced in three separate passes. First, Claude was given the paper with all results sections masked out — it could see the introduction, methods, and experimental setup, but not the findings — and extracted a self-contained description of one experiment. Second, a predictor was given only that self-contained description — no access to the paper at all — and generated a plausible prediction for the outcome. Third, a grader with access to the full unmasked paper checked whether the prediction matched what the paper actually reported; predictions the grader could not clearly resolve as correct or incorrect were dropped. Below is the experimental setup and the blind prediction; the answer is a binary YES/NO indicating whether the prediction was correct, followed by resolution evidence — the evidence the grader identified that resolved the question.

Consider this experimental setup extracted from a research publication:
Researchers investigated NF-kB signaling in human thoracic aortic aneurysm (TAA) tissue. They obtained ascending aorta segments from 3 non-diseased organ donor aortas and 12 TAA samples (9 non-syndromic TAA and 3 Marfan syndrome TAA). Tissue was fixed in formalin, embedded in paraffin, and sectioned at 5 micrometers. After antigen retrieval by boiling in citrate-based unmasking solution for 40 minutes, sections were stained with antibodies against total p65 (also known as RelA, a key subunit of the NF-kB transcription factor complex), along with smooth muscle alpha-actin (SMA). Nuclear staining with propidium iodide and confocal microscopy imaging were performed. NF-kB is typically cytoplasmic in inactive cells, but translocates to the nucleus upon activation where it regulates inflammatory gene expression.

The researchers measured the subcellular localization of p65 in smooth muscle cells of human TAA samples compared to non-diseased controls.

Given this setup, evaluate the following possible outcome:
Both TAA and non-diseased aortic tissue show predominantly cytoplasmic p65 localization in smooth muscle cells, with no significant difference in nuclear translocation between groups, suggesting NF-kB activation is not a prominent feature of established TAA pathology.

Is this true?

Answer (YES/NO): NO